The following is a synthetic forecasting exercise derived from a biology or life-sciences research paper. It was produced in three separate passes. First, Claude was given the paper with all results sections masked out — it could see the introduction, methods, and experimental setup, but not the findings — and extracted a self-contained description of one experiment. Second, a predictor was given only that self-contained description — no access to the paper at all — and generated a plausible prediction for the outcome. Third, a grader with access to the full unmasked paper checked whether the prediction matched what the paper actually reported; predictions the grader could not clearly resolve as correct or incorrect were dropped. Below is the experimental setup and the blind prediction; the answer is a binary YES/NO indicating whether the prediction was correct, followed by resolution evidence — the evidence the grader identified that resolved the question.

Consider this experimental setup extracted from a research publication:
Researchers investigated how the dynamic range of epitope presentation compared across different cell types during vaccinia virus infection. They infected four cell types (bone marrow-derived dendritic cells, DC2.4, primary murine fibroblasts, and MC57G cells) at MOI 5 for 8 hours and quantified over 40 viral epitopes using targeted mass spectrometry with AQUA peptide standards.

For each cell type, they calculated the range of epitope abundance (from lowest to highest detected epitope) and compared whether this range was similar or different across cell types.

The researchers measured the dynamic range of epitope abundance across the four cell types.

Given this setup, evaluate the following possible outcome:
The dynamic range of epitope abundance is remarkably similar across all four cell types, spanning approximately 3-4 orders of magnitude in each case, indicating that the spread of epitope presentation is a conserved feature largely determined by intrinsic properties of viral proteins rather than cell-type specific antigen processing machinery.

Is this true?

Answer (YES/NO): YES